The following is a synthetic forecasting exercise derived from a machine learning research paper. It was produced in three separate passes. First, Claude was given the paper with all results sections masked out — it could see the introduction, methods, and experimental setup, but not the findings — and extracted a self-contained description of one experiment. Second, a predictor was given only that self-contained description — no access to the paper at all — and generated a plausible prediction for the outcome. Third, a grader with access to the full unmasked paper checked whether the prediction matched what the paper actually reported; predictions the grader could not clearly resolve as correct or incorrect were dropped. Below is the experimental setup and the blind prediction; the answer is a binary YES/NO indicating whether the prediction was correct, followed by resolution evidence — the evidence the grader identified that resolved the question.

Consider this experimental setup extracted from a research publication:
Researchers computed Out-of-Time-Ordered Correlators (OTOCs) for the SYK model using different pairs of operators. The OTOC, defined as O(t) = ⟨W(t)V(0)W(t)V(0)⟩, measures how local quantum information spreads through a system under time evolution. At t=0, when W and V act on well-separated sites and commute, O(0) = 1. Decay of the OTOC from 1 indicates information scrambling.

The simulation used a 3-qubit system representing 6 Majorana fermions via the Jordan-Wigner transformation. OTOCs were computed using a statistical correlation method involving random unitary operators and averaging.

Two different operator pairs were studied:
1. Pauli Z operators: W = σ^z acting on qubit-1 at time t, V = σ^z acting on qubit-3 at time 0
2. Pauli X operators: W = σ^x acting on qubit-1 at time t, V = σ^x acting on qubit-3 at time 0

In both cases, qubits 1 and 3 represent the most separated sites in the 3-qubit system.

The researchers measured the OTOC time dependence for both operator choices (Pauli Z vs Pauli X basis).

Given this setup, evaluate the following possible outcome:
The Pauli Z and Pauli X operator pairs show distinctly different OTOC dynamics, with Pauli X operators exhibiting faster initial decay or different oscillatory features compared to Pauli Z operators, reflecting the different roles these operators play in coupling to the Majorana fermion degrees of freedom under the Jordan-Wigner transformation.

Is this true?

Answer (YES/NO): NO